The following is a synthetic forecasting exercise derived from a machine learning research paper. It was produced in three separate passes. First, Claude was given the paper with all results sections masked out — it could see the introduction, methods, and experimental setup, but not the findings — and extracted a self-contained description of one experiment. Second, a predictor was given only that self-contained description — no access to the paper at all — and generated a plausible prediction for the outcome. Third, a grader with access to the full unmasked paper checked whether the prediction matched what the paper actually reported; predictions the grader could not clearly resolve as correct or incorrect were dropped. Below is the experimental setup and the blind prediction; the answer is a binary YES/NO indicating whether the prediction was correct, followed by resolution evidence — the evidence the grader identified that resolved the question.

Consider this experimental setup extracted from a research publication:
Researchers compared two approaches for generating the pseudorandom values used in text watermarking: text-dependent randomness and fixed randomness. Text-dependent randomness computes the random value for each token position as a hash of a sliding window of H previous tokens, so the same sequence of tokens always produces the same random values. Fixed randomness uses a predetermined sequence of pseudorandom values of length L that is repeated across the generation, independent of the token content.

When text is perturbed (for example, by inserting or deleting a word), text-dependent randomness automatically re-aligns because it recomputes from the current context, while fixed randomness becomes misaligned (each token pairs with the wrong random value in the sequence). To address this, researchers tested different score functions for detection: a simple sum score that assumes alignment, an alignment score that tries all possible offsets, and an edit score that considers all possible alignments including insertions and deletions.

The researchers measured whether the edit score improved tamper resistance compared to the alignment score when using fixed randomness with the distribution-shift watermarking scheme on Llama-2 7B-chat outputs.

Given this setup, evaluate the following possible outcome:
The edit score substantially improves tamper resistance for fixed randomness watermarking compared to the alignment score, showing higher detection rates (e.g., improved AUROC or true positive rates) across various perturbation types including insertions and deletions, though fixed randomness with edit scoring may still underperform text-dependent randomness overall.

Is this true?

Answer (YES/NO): NO